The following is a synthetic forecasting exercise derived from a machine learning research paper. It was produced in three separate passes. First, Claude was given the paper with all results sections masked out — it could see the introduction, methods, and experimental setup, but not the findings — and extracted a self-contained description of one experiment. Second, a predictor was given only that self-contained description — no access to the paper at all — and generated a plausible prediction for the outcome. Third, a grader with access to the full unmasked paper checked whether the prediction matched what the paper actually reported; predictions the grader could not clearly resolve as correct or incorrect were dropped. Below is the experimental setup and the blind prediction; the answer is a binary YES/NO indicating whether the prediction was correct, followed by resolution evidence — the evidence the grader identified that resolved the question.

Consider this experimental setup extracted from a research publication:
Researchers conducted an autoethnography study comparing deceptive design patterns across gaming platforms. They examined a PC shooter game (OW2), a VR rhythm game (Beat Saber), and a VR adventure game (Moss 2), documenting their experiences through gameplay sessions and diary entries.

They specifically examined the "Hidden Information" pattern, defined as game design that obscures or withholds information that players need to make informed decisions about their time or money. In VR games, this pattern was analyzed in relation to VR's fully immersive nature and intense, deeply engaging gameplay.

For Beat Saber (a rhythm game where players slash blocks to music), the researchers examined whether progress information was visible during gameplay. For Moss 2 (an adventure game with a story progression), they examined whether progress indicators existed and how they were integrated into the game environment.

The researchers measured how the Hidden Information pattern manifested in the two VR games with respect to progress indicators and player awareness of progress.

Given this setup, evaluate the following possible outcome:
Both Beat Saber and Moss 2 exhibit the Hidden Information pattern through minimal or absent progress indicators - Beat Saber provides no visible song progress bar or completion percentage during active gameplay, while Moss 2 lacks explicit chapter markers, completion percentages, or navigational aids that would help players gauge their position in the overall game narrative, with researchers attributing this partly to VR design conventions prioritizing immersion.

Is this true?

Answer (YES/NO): NO